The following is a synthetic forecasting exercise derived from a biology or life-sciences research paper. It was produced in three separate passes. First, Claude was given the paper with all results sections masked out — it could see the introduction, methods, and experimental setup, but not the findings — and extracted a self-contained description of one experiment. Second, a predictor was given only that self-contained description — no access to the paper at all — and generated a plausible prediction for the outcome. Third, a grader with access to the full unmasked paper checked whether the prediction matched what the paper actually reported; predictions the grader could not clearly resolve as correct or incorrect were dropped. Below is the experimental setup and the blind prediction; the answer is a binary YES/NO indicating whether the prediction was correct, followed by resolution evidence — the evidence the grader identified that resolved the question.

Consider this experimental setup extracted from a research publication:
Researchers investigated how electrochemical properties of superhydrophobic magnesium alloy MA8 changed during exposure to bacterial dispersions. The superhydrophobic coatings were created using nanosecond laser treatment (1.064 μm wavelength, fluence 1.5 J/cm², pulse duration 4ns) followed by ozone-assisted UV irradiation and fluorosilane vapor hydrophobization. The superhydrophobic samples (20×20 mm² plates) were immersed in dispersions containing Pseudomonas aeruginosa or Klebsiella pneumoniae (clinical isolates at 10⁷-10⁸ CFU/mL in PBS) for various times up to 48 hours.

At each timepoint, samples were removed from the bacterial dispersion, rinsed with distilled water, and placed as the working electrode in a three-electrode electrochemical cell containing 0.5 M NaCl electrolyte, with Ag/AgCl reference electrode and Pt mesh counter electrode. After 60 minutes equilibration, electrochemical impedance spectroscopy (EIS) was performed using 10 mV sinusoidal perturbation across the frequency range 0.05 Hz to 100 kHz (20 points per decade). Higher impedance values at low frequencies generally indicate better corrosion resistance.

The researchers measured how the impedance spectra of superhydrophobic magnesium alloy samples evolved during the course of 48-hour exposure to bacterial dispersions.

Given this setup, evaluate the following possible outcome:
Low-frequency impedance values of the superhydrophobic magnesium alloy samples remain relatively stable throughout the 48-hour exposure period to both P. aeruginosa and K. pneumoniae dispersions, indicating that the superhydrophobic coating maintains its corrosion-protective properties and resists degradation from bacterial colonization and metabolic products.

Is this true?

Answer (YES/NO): YES